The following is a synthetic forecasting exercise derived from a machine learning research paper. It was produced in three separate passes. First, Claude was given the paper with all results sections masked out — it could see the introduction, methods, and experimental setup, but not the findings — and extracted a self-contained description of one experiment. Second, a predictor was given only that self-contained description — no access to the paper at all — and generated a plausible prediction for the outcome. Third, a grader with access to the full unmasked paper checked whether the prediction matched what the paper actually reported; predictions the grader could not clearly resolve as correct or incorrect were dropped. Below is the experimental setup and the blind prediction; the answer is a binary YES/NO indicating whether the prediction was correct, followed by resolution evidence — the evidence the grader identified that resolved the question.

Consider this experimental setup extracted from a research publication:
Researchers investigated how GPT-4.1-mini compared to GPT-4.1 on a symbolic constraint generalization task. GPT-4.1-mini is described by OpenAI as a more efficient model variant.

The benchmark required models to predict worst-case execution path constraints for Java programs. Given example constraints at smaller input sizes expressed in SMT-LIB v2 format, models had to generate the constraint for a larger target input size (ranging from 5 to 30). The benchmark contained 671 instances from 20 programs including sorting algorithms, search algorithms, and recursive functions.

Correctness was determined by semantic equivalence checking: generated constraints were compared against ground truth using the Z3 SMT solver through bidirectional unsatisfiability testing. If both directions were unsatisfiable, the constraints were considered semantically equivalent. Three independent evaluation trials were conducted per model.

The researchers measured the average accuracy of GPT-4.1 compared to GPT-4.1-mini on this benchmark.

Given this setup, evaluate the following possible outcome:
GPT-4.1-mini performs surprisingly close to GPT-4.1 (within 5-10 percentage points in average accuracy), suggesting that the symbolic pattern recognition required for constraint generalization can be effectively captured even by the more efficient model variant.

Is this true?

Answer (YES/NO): NO